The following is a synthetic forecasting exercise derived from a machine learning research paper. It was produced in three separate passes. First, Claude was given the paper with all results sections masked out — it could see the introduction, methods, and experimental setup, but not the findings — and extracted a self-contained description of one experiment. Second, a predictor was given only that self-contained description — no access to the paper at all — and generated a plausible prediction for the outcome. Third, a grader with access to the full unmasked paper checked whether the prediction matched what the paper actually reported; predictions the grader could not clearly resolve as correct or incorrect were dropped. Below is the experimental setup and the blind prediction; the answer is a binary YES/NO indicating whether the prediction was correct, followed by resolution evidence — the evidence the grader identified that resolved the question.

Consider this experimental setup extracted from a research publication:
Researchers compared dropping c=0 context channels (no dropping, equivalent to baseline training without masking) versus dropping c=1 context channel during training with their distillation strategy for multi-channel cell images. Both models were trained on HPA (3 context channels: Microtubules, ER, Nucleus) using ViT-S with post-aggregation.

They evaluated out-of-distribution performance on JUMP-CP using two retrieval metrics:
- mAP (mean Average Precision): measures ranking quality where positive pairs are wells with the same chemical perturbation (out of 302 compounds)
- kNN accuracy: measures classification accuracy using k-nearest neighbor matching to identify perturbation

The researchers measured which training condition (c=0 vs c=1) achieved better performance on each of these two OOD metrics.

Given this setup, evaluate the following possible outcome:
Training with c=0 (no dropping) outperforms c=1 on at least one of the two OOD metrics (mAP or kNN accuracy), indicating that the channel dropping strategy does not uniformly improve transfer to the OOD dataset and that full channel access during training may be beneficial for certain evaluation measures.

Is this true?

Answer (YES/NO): YES